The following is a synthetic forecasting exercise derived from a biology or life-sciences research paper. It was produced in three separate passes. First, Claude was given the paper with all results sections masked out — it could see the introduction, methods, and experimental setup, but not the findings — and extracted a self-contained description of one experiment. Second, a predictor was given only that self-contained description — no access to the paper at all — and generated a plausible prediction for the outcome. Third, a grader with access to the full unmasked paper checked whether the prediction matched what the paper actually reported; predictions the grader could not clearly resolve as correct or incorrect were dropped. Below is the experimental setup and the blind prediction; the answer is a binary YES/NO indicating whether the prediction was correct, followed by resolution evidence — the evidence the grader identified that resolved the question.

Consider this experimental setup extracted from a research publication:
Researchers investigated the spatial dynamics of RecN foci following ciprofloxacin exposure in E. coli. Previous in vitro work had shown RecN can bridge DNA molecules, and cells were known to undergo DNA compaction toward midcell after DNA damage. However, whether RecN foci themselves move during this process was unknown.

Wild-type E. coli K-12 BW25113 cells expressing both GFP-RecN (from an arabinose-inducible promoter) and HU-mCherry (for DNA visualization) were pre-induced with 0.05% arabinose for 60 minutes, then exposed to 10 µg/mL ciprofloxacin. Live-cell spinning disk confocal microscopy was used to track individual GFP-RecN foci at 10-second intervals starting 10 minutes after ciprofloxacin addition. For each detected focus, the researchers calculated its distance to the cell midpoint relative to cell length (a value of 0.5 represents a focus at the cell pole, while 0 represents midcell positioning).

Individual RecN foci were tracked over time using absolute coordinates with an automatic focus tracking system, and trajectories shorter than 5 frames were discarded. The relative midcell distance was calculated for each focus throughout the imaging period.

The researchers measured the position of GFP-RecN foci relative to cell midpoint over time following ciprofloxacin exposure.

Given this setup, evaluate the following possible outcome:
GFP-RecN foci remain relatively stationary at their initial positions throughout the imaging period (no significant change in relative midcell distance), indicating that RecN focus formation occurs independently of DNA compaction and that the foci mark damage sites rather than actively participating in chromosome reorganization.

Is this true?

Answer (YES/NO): NO